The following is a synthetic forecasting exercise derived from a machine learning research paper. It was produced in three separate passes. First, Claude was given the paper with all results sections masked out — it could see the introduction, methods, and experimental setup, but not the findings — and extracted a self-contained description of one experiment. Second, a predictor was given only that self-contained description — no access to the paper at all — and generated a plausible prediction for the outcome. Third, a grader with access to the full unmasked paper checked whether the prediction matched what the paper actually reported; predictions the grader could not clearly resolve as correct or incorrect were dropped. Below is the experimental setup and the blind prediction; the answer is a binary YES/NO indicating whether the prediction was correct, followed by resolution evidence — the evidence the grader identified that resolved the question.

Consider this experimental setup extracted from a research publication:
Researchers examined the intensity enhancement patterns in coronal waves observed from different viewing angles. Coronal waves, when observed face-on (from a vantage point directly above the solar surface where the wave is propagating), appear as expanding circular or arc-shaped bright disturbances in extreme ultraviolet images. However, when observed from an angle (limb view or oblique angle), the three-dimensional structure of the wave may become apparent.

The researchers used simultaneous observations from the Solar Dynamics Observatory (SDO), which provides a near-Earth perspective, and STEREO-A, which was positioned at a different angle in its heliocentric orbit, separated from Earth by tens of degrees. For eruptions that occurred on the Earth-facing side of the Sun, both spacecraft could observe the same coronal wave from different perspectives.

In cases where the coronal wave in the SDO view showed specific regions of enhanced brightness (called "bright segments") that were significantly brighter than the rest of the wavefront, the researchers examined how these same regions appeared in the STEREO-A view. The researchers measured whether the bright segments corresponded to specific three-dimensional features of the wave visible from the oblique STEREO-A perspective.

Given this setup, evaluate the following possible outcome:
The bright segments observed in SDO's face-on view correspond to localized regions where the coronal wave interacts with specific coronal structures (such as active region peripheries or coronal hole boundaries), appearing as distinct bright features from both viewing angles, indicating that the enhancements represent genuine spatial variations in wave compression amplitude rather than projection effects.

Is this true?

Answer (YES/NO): NO